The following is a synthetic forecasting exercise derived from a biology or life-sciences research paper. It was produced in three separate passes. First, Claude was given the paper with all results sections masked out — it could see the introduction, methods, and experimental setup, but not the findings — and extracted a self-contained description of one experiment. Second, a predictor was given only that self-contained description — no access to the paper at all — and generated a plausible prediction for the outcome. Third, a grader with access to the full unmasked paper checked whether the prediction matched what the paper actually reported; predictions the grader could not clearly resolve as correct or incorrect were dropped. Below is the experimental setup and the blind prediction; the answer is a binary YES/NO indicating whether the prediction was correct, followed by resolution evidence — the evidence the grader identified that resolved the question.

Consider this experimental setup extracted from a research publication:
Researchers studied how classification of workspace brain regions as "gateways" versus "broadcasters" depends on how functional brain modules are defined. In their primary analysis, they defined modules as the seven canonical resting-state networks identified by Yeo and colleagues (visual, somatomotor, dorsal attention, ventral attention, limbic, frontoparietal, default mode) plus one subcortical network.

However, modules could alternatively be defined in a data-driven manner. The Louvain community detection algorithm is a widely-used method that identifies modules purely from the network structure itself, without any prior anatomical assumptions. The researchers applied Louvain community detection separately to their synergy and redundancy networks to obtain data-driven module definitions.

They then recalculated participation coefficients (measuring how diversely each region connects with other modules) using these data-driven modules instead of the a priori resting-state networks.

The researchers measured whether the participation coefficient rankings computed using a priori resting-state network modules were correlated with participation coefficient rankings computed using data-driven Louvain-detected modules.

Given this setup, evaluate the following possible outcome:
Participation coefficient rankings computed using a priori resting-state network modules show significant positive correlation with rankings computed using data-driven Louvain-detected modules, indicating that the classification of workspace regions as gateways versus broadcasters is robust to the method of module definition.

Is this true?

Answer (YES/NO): YES